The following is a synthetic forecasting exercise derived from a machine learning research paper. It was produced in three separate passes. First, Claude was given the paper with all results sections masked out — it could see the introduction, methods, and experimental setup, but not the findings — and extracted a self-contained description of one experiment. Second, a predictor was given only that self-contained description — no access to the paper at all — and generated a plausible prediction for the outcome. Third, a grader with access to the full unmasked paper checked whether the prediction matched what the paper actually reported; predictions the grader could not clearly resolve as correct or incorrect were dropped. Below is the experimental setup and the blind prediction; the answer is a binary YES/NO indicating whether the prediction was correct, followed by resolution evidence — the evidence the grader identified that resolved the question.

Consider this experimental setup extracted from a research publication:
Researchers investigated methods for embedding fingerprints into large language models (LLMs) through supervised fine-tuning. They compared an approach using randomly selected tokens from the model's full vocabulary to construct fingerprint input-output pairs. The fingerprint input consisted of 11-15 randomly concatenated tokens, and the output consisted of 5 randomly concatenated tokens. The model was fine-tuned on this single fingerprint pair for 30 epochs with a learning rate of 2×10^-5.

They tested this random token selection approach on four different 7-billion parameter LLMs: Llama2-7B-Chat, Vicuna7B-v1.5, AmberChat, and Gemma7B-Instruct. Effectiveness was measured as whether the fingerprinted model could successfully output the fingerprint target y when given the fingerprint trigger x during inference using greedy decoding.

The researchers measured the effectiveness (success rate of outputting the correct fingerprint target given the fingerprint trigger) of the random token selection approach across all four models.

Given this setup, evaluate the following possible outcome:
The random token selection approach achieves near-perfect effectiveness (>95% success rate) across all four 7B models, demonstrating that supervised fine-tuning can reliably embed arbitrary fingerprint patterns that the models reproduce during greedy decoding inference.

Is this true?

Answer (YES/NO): NO